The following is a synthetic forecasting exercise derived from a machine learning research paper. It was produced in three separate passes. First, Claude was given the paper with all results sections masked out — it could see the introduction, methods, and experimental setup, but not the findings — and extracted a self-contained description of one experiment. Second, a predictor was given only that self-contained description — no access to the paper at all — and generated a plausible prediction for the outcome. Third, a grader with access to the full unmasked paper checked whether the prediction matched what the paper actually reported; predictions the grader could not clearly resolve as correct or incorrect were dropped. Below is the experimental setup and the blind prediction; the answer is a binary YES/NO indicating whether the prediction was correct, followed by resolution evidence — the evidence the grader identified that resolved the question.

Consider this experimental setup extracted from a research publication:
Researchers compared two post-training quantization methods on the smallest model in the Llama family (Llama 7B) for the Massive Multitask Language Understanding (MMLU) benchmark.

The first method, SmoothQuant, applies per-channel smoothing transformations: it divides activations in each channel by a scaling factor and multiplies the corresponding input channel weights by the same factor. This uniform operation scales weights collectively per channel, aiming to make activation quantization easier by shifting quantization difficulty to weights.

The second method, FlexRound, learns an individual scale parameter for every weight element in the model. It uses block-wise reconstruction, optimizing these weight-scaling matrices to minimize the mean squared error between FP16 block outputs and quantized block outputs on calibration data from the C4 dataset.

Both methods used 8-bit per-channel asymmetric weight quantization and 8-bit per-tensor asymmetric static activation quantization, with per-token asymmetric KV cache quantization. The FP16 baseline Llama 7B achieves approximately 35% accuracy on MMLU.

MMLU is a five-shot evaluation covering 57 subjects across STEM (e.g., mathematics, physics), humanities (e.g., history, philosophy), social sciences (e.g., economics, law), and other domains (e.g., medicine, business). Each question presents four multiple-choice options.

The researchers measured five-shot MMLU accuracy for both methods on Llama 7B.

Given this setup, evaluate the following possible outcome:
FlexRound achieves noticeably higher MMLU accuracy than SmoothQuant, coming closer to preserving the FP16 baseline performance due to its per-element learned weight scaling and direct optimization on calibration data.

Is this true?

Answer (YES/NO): NO